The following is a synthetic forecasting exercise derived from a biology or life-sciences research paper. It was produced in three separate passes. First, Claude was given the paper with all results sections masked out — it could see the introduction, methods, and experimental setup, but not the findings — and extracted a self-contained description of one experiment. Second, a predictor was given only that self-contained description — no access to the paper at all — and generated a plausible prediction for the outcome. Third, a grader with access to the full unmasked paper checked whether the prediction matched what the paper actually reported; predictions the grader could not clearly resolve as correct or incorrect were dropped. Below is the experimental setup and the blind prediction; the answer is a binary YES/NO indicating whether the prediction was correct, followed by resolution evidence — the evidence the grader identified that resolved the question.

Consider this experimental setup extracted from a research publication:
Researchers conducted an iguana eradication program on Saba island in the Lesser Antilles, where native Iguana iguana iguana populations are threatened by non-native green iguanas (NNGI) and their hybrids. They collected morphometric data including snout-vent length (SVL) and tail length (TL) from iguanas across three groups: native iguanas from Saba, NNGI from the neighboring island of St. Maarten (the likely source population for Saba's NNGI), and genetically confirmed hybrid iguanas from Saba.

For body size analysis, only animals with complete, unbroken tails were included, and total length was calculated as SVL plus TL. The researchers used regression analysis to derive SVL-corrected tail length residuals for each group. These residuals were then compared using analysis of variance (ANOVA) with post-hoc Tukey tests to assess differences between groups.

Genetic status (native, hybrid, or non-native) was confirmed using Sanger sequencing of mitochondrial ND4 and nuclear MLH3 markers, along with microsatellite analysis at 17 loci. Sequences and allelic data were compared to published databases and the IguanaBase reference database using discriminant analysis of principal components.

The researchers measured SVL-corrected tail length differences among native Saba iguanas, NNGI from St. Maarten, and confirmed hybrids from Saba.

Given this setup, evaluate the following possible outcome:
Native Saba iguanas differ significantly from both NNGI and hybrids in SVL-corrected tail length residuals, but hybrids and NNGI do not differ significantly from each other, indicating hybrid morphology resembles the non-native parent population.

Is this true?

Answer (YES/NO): NO